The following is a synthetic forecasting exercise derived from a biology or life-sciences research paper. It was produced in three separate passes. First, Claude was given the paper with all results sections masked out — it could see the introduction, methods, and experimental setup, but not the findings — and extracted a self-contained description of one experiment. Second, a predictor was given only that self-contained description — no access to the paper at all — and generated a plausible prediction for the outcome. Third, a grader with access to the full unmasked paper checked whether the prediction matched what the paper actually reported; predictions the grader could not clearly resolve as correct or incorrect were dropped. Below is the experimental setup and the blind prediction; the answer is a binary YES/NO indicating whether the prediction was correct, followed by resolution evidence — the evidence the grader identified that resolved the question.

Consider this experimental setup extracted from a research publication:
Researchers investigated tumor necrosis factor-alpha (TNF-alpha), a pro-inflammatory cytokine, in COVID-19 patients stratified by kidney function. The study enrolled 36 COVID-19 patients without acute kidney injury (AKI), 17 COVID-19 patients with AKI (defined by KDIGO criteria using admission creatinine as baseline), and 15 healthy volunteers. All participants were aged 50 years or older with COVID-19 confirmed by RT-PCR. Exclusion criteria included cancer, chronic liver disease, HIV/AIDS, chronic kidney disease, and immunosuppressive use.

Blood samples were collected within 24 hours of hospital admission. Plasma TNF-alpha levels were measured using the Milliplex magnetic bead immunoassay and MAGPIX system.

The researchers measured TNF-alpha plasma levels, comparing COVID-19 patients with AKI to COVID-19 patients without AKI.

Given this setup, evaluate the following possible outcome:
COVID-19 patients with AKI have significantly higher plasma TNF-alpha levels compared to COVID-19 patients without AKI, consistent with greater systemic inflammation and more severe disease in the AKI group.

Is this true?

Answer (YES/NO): NO